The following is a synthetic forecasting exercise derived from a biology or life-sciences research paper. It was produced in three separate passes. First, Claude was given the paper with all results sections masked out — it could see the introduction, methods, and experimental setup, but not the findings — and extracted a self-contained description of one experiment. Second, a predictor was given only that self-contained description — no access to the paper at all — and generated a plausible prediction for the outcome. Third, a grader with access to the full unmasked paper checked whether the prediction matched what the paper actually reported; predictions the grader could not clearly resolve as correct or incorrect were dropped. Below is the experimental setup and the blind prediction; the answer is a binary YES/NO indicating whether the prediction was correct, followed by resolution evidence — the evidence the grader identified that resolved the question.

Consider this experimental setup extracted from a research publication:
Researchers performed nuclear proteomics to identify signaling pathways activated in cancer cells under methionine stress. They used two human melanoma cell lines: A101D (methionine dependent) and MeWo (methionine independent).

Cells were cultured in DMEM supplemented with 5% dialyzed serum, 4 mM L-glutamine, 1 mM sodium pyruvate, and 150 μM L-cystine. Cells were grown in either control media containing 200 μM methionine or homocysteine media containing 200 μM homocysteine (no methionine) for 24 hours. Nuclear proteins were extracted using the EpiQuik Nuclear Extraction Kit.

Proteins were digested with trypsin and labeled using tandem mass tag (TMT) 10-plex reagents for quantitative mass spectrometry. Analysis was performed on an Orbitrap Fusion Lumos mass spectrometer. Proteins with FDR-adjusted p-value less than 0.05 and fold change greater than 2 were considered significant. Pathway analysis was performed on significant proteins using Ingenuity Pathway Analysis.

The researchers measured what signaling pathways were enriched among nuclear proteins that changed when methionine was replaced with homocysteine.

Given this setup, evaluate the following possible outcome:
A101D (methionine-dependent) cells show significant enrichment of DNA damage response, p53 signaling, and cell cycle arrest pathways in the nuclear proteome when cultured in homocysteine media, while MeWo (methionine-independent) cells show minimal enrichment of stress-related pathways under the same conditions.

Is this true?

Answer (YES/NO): NO